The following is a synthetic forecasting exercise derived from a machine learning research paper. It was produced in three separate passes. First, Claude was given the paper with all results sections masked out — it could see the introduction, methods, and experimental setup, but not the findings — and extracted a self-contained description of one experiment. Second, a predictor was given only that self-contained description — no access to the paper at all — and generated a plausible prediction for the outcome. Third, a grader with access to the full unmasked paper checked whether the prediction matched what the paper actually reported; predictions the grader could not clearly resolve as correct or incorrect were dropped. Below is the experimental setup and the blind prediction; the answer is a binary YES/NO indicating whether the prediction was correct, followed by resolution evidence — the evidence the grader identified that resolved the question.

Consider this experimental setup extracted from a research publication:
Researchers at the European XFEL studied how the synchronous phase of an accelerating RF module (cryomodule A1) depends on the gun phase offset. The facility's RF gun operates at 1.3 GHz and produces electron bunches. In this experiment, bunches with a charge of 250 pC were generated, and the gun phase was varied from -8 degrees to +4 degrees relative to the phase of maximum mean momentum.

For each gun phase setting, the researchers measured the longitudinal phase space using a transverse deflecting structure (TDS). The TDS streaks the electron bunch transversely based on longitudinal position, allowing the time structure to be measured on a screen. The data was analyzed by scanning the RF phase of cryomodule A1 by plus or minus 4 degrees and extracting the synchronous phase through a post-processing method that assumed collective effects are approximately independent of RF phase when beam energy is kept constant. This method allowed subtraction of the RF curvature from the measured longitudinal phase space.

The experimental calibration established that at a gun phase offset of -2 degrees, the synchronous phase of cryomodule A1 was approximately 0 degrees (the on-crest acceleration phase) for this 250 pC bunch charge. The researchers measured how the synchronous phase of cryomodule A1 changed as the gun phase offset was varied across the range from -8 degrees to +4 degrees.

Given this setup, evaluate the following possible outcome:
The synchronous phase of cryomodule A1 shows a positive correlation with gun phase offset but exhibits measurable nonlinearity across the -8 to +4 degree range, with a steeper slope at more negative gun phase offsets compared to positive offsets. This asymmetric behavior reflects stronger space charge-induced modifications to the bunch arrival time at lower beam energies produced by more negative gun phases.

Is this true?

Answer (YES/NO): NO